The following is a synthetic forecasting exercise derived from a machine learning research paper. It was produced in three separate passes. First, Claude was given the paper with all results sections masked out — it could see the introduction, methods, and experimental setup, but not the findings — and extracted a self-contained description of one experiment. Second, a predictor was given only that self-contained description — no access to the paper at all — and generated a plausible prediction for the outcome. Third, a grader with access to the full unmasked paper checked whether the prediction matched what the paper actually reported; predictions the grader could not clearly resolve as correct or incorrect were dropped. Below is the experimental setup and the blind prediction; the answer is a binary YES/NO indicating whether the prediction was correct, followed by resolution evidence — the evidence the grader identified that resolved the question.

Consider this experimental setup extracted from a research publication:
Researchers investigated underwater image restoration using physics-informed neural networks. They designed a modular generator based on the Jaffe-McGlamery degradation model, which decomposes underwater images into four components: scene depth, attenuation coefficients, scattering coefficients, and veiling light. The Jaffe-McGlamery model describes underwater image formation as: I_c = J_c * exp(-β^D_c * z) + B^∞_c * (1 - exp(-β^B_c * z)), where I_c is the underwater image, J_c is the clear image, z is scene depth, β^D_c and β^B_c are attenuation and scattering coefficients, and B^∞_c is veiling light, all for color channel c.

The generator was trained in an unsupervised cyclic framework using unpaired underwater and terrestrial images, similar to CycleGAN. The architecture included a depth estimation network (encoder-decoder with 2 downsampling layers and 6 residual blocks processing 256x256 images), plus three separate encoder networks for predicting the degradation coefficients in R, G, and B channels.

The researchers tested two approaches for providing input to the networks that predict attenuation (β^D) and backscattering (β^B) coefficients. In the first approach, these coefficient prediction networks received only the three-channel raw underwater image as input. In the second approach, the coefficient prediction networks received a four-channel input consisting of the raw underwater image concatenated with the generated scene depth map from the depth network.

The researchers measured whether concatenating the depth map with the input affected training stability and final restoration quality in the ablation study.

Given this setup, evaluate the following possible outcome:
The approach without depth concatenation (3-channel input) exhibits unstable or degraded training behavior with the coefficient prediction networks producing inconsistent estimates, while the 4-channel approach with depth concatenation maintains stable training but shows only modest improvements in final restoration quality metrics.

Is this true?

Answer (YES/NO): NO